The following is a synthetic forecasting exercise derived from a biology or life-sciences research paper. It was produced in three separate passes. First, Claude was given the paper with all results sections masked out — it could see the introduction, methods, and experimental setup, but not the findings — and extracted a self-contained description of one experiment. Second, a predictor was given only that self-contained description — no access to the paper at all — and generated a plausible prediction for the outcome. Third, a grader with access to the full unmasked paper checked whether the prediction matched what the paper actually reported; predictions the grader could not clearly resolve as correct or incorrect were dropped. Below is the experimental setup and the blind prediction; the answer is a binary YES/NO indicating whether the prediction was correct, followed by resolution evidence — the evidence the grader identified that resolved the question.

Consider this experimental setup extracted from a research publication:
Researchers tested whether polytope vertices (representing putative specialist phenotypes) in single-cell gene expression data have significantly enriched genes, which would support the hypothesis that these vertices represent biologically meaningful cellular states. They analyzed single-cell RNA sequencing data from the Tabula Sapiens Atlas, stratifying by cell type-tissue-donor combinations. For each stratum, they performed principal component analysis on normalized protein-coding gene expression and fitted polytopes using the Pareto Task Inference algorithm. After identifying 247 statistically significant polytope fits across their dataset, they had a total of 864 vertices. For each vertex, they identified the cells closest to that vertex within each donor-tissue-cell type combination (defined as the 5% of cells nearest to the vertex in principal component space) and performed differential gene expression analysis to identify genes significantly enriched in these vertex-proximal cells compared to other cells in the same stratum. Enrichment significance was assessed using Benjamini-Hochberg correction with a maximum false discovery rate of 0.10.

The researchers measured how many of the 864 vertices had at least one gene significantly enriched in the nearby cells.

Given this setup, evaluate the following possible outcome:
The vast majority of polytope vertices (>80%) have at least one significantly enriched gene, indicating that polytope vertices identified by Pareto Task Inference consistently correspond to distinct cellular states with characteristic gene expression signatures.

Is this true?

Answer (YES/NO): YES